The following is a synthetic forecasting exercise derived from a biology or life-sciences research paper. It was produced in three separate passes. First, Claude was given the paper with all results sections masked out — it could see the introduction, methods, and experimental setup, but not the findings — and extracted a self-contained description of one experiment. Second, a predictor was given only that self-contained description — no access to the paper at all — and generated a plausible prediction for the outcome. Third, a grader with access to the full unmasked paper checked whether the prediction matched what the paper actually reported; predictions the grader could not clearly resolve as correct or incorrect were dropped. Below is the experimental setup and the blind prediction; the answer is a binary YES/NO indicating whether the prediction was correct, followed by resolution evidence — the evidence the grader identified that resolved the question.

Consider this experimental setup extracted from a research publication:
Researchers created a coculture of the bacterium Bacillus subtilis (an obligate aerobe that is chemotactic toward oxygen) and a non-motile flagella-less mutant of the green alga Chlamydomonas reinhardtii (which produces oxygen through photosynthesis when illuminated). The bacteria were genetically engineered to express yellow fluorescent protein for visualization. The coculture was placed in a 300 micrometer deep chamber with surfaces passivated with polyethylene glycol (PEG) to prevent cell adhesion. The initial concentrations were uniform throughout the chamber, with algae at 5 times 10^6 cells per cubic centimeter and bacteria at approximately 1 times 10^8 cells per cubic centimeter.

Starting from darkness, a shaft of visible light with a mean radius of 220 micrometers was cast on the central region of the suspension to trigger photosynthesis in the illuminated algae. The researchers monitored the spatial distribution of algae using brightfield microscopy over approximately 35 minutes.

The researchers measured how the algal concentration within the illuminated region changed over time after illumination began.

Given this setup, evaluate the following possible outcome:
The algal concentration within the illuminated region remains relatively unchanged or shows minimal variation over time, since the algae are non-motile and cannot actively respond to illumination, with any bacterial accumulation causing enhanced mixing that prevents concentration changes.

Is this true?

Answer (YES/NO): NO